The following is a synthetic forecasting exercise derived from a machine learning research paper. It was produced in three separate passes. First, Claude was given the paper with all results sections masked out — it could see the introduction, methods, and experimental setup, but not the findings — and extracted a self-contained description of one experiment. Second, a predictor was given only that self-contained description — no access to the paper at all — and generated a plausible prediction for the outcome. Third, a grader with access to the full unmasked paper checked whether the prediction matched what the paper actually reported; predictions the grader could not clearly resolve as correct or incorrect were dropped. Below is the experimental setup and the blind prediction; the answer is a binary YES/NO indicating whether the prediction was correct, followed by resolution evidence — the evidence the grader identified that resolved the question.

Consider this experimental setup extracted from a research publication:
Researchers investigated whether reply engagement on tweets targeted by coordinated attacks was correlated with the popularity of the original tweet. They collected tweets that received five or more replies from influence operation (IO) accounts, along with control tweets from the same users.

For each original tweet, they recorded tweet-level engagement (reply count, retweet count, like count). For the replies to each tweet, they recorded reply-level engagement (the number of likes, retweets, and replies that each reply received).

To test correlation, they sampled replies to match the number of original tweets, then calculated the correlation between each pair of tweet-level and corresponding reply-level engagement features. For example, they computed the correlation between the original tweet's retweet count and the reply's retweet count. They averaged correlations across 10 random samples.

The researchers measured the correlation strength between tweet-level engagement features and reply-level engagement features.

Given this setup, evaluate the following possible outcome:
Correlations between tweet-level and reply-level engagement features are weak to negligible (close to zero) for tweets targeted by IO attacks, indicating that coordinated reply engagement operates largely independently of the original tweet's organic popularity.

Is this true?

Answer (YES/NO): YES